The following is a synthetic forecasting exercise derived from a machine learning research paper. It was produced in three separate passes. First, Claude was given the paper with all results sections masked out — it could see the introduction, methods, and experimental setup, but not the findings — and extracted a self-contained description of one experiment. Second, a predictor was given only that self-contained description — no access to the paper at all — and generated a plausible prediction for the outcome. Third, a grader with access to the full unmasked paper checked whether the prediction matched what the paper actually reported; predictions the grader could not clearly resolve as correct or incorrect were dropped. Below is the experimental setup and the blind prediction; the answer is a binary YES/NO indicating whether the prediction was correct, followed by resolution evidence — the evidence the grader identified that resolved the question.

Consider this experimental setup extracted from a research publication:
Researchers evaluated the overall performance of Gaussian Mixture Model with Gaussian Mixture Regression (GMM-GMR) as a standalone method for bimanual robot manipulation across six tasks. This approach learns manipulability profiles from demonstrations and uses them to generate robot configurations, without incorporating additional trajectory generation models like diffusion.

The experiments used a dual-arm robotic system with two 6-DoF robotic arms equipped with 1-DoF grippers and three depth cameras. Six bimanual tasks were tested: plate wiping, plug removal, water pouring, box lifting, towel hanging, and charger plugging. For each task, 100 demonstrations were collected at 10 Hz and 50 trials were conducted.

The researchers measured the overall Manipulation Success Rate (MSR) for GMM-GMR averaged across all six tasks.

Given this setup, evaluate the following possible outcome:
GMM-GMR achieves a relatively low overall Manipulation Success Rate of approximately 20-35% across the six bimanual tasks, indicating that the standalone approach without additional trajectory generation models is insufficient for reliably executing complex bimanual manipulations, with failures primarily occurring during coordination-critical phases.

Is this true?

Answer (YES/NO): YES